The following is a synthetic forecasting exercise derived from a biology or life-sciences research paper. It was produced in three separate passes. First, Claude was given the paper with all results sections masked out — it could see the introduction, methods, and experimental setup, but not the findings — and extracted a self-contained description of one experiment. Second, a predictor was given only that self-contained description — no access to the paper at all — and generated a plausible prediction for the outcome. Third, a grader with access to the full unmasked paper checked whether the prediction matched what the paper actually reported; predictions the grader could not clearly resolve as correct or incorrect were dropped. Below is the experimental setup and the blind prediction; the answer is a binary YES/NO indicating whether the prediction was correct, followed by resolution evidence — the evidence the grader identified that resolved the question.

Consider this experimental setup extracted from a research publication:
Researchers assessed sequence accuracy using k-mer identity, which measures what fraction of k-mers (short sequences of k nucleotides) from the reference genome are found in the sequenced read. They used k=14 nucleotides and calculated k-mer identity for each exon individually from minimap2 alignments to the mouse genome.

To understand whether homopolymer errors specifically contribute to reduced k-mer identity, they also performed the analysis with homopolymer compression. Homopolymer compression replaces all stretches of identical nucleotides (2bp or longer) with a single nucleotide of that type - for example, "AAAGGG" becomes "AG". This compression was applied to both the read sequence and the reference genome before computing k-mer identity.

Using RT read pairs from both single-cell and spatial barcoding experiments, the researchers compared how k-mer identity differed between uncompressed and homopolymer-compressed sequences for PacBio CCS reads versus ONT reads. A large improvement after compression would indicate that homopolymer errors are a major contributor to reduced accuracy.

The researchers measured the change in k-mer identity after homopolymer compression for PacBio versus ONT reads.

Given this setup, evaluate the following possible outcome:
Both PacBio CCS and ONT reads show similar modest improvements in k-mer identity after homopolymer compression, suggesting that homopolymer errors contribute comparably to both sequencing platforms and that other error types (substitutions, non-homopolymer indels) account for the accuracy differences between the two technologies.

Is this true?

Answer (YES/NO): NO